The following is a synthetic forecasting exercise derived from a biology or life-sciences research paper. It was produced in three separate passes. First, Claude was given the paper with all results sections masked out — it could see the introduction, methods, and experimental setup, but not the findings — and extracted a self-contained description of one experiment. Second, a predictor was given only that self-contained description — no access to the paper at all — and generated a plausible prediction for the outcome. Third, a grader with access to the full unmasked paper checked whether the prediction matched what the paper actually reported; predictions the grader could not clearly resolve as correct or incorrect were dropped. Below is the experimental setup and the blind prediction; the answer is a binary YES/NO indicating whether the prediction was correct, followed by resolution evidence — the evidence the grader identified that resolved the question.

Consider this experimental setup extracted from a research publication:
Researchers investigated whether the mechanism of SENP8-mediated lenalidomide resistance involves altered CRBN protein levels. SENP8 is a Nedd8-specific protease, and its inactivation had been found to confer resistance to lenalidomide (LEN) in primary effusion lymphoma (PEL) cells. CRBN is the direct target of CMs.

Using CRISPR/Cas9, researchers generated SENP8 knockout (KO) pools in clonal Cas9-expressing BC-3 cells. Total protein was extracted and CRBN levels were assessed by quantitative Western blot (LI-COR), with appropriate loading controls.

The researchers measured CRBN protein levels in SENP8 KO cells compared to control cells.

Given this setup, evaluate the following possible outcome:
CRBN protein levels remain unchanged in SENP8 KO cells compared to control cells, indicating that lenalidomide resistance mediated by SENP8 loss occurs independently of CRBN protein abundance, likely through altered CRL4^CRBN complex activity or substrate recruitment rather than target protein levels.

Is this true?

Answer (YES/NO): YES